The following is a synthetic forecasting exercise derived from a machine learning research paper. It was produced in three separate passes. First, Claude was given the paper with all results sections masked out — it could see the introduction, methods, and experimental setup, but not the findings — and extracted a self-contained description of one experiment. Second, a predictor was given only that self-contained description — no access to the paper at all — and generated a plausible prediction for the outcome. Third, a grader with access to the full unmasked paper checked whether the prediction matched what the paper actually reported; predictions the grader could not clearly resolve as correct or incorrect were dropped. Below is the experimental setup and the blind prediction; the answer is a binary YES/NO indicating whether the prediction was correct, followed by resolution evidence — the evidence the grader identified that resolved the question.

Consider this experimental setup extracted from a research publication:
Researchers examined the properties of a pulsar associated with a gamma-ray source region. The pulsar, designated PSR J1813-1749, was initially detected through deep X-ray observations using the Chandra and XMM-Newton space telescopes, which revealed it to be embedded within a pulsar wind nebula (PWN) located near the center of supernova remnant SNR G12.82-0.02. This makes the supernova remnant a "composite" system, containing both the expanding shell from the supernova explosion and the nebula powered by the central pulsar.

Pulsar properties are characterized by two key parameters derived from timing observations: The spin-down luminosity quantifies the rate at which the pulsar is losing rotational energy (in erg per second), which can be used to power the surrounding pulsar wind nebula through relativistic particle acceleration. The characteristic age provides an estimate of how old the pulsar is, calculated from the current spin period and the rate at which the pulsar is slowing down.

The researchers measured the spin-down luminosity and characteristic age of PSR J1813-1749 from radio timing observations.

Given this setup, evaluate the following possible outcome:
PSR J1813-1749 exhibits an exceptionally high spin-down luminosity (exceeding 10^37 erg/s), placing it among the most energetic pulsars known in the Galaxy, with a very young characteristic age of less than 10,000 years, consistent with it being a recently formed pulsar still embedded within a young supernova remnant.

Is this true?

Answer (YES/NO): YES